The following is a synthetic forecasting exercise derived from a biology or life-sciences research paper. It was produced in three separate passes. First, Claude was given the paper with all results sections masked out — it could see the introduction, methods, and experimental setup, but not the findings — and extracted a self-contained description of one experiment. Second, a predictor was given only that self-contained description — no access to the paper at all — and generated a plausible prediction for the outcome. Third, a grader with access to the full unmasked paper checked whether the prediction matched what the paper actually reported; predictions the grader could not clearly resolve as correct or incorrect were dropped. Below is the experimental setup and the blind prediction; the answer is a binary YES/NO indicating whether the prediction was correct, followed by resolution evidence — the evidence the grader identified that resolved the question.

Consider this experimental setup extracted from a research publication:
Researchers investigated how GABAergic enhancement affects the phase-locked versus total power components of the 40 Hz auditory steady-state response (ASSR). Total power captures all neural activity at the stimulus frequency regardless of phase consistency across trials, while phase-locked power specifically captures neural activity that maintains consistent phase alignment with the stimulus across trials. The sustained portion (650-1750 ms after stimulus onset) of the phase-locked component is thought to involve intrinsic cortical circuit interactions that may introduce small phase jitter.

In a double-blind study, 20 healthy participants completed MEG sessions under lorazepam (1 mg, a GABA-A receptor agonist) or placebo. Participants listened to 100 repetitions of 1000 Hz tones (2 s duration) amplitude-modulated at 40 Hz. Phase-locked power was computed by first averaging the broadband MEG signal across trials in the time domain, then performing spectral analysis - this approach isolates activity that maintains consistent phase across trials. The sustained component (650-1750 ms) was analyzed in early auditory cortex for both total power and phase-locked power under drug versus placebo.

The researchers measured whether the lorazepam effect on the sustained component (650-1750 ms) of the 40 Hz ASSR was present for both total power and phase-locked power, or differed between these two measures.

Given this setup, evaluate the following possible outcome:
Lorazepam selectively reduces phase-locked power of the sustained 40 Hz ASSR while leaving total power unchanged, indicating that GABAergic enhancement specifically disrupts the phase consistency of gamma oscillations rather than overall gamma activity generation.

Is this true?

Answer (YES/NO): NO